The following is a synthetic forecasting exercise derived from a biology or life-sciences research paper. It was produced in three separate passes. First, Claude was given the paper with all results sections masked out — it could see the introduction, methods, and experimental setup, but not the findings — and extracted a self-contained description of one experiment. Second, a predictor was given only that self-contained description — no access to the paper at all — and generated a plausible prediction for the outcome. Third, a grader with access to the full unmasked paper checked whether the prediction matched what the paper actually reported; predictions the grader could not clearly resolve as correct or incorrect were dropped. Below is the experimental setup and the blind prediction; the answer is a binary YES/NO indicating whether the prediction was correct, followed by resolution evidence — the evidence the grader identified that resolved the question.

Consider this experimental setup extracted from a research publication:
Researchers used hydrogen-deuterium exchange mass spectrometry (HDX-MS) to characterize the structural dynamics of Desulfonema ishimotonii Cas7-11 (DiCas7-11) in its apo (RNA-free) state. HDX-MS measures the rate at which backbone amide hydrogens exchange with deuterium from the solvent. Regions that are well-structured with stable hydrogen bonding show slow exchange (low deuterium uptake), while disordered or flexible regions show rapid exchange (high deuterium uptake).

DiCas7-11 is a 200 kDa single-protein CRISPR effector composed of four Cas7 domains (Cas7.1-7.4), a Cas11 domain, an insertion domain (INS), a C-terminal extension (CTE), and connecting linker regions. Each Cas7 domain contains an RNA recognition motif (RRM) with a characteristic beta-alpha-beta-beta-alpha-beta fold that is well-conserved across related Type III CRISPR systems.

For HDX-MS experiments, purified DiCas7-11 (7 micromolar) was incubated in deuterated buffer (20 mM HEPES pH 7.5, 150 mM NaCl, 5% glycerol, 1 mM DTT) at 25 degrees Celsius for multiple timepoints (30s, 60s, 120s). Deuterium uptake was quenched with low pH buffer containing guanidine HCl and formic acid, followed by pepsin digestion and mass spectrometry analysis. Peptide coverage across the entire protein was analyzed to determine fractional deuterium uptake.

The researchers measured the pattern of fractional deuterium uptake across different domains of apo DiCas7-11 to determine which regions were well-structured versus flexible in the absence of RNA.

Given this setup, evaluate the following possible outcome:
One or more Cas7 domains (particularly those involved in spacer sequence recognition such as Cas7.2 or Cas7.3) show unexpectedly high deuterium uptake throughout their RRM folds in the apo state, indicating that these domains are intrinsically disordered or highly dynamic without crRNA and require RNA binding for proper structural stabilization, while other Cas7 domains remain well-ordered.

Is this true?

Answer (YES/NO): NO